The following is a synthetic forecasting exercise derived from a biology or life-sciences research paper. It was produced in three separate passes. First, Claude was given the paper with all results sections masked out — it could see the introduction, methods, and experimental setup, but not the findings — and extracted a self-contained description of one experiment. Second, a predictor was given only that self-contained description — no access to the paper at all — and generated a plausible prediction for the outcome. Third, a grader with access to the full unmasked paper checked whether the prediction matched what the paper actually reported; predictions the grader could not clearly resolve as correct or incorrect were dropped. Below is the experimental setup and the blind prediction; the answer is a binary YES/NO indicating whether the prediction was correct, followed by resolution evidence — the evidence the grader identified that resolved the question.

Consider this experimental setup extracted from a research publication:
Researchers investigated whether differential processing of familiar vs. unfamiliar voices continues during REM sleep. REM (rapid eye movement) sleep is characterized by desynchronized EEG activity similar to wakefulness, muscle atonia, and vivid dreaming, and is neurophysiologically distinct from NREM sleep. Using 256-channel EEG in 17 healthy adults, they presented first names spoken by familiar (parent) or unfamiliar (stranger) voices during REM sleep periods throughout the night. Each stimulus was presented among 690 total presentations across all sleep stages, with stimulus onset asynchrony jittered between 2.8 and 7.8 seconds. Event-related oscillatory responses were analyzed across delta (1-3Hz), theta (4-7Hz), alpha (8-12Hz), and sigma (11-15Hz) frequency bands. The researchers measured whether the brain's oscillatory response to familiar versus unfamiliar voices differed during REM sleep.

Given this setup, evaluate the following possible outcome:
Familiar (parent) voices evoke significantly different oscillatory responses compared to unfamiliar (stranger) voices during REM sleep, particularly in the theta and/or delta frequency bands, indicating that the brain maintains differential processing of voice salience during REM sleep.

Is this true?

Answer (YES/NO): YES